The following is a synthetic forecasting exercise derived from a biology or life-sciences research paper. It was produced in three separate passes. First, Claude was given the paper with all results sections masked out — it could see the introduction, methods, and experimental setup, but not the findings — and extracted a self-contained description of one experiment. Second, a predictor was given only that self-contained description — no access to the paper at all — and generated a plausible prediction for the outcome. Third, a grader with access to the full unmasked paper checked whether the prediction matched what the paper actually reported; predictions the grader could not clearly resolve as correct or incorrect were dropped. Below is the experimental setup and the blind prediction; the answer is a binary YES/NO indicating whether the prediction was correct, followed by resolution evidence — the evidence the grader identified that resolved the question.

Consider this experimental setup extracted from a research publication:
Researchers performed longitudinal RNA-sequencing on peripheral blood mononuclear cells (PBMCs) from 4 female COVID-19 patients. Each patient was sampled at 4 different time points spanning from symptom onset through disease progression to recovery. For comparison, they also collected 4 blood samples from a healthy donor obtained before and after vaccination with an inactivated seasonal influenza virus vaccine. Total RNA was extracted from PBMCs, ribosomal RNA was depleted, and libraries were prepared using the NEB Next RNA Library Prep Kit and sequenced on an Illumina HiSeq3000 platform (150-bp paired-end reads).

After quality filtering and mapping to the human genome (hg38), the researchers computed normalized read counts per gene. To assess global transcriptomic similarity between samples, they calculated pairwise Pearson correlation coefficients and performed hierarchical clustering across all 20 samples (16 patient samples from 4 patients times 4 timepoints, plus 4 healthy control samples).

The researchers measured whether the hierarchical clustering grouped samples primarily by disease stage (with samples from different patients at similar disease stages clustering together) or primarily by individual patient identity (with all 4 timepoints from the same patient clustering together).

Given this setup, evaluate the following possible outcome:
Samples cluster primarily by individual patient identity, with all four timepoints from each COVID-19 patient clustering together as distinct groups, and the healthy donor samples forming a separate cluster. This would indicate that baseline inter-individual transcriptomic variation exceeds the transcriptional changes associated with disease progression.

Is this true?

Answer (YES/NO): NO